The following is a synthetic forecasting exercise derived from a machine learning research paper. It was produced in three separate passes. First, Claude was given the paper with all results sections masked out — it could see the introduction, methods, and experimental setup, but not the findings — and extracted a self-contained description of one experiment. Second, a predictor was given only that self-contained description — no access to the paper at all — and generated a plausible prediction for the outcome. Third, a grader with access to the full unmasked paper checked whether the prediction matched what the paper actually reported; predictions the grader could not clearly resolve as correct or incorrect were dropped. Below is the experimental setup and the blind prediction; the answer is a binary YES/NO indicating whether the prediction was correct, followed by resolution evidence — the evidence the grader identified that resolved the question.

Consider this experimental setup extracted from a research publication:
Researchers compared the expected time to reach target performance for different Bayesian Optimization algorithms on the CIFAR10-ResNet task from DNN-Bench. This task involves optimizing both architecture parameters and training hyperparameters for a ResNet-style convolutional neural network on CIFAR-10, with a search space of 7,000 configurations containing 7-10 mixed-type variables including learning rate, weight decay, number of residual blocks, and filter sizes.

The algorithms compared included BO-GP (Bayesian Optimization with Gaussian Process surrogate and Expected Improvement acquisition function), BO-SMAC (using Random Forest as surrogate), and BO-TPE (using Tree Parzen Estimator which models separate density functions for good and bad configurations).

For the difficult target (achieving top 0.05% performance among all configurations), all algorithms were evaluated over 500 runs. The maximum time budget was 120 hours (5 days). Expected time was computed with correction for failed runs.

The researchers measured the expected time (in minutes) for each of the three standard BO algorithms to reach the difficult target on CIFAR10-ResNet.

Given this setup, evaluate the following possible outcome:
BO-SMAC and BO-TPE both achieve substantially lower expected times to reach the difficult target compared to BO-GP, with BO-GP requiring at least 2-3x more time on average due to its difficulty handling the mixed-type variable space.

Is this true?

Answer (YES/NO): NO